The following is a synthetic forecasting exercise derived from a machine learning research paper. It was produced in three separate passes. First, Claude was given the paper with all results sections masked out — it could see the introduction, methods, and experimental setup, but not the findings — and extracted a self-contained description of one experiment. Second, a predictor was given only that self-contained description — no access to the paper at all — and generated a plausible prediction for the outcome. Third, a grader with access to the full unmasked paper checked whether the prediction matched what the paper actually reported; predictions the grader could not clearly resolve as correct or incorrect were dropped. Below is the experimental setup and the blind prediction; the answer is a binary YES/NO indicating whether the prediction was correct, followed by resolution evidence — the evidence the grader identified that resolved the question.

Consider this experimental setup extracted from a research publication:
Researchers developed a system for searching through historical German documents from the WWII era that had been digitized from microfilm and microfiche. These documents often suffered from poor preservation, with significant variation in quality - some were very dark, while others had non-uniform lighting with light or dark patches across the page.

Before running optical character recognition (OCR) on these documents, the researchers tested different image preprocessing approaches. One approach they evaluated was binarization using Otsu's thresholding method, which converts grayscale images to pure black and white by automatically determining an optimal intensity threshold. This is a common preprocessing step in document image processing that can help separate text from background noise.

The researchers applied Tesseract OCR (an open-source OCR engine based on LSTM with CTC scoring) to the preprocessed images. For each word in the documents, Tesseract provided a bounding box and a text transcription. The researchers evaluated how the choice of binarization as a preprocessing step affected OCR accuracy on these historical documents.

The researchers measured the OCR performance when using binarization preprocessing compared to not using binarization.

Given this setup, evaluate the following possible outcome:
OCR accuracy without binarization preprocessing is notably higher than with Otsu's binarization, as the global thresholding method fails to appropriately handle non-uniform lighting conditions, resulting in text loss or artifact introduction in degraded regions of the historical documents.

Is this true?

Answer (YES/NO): YES